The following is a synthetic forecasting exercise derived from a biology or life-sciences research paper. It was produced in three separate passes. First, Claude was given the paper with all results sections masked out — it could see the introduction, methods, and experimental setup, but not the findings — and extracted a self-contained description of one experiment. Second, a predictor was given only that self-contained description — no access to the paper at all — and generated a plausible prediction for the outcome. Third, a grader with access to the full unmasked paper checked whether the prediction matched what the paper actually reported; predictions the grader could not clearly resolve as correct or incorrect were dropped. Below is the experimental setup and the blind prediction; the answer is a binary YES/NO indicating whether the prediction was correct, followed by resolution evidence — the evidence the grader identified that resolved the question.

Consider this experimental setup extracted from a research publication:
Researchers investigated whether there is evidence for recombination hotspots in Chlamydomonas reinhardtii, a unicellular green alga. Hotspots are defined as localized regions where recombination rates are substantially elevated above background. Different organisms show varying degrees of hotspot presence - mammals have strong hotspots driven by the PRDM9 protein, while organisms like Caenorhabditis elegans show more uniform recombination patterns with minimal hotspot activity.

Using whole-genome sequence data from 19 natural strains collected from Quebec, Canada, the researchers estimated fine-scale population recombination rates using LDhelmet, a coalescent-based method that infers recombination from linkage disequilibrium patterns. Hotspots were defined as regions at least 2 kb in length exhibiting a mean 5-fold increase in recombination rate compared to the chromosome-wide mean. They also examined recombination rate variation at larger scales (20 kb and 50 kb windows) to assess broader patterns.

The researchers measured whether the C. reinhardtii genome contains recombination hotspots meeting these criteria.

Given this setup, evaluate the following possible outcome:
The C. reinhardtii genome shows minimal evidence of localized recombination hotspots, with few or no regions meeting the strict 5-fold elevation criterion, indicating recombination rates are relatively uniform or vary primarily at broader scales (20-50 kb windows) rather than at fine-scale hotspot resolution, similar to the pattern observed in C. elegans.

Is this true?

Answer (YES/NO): NO